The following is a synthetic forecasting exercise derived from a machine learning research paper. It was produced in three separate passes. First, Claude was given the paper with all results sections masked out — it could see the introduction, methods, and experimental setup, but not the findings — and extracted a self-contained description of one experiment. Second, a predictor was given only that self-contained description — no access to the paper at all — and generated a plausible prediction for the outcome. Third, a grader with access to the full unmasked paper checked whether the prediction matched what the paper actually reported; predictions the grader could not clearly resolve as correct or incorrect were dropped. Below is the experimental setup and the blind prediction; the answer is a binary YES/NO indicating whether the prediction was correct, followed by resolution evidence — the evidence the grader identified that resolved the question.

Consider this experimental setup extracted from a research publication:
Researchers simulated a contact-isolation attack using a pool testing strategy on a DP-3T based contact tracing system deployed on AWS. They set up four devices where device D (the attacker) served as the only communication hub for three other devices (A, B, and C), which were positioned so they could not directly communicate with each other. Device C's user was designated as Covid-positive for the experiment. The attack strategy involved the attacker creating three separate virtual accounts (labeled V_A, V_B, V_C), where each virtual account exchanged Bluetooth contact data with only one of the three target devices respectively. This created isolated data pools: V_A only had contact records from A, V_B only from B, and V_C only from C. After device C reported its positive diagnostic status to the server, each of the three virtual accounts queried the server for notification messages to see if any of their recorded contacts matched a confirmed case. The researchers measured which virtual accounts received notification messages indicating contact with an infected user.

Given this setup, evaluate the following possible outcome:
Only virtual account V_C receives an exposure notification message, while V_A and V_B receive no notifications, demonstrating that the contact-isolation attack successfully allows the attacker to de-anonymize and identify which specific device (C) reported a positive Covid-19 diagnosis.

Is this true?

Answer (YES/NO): YES